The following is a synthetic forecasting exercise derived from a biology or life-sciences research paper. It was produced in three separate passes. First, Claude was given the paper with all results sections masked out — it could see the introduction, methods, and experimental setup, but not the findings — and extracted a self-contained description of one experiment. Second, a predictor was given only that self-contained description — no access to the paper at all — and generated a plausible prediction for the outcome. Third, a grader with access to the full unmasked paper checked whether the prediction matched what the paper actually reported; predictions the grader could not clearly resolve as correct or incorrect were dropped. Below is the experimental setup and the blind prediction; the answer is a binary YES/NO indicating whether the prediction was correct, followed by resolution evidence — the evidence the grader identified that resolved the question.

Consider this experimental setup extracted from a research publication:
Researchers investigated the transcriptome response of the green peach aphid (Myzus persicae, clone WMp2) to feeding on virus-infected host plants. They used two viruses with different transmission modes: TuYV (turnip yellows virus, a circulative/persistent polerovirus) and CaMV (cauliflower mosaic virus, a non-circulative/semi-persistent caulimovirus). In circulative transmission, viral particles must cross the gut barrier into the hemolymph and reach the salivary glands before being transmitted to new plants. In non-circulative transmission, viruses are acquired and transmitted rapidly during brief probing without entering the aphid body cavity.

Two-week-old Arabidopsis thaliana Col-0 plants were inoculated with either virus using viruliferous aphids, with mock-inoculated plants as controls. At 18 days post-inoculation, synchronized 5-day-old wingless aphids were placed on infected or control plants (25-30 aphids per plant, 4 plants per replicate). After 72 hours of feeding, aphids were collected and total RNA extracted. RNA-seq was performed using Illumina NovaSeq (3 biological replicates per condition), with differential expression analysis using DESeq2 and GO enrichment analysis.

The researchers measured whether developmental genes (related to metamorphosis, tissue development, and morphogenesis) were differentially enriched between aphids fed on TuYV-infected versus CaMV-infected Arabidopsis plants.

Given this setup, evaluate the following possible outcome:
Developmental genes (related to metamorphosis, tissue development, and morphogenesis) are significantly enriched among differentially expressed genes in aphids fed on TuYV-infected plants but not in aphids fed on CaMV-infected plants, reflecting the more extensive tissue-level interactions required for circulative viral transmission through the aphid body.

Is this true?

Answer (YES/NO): NO